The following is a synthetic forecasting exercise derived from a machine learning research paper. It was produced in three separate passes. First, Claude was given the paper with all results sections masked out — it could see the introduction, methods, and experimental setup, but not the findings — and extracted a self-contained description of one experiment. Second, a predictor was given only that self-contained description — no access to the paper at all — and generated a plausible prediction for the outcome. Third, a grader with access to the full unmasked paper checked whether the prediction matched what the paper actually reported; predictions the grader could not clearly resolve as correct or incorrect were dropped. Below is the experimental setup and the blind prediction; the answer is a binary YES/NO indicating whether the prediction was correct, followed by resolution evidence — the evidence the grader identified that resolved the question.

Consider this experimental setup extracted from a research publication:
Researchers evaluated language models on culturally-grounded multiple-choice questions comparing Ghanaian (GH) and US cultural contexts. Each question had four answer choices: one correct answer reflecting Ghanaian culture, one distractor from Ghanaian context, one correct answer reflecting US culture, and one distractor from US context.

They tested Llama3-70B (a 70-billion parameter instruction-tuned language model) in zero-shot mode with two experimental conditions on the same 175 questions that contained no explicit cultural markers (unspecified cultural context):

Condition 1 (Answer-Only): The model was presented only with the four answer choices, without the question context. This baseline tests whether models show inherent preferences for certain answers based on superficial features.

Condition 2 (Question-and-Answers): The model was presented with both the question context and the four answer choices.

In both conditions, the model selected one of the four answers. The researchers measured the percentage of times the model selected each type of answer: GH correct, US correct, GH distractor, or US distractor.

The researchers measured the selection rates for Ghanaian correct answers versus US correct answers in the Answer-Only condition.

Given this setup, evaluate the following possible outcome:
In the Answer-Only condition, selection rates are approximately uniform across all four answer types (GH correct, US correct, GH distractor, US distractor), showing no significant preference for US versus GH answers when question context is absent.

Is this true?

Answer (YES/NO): NO